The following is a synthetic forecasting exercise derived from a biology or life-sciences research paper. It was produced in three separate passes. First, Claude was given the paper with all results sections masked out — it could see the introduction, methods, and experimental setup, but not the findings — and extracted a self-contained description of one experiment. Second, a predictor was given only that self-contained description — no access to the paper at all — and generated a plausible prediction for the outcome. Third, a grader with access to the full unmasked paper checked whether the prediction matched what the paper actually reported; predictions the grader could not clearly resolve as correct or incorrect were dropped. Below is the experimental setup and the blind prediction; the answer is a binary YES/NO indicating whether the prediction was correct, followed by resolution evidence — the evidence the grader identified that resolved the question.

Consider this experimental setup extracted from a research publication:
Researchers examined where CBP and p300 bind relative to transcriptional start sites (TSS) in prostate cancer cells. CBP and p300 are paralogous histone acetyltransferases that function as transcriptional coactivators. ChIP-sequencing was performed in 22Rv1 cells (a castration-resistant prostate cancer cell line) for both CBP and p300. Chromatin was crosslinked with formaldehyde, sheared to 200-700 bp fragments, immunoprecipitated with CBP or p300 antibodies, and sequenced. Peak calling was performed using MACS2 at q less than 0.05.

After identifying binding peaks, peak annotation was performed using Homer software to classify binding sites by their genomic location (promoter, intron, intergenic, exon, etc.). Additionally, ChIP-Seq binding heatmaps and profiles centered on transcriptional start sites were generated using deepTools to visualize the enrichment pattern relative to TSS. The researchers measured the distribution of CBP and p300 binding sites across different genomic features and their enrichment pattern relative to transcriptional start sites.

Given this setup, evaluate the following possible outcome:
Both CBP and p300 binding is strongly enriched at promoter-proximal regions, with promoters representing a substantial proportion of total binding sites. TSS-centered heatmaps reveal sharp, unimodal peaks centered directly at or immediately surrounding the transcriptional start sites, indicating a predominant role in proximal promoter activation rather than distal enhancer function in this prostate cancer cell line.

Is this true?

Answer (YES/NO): NO